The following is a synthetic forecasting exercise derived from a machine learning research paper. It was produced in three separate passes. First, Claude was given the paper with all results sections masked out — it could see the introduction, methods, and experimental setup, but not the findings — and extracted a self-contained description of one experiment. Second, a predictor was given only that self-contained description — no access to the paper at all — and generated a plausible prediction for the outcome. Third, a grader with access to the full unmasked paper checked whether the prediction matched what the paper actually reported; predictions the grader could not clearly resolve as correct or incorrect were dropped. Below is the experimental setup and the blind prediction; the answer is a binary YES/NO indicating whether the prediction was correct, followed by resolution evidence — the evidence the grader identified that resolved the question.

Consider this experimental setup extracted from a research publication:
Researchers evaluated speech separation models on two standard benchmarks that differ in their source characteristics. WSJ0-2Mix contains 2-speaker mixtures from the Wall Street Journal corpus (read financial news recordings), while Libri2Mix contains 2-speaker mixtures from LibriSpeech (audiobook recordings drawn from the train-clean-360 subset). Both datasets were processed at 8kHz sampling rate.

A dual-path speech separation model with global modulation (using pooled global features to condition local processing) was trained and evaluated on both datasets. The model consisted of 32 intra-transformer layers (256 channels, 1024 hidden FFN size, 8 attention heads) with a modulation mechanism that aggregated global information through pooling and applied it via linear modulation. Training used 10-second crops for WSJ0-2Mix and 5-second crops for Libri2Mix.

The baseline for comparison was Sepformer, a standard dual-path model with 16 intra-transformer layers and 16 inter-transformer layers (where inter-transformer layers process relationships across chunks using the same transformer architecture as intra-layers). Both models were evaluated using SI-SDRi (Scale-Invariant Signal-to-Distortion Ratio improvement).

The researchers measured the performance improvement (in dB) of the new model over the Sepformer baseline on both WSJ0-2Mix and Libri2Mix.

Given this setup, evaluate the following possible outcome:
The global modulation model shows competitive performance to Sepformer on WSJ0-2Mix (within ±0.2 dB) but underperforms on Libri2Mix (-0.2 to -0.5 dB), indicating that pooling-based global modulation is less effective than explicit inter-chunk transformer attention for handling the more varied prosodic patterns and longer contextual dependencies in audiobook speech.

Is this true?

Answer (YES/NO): NO